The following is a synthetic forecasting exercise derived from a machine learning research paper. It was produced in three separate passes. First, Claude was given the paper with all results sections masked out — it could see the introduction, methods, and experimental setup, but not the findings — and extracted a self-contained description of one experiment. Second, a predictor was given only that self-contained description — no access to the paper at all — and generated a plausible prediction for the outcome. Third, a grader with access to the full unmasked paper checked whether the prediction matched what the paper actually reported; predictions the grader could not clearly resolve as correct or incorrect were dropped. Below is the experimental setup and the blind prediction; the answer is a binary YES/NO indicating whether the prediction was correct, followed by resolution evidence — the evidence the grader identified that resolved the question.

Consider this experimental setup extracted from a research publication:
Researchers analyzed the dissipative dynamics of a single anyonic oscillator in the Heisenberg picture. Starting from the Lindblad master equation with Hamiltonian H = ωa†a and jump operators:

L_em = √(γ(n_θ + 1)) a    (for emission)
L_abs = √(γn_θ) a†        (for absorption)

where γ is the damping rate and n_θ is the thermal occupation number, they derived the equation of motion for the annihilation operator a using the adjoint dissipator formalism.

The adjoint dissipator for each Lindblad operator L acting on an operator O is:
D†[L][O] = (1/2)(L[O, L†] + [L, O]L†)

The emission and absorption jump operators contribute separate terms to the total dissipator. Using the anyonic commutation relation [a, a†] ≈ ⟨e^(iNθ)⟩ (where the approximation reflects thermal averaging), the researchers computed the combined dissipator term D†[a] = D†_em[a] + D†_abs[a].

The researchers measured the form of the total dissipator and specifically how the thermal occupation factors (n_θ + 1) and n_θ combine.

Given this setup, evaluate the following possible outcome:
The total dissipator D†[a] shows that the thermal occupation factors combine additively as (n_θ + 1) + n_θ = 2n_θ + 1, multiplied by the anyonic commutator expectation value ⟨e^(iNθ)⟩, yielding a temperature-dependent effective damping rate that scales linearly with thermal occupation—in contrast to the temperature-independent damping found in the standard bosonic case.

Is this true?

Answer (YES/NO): NO